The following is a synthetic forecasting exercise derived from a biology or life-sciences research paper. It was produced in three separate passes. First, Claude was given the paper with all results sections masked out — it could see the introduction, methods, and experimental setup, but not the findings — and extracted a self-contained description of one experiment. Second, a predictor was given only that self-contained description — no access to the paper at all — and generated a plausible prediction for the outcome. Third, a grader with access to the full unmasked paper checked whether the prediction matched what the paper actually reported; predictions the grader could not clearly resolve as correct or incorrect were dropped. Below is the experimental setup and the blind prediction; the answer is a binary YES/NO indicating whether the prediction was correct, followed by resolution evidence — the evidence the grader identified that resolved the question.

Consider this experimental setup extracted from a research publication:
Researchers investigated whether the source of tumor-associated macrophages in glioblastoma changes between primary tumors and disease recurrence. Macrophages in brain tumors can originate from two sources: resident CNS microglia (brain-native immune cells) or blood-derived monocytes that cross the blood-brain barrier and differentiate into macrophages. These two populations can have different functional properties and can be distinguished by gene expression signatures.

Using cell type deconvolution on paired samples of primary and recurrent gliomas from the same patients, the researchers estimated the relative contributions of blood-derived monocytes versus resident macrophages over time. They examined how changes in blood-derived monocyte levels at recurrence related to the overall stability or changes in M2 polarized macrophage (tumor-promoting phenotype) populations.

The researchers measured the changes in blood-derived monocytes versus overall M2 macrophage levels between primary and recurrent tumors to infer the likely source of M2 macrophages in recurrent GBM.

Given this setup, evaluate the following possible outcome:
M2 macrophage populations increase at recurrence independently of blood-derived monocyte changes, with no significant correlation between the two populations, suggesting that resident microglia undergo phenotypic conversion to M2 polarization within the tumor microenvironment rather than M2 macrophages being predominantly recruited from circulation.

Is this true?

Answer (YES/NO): NO